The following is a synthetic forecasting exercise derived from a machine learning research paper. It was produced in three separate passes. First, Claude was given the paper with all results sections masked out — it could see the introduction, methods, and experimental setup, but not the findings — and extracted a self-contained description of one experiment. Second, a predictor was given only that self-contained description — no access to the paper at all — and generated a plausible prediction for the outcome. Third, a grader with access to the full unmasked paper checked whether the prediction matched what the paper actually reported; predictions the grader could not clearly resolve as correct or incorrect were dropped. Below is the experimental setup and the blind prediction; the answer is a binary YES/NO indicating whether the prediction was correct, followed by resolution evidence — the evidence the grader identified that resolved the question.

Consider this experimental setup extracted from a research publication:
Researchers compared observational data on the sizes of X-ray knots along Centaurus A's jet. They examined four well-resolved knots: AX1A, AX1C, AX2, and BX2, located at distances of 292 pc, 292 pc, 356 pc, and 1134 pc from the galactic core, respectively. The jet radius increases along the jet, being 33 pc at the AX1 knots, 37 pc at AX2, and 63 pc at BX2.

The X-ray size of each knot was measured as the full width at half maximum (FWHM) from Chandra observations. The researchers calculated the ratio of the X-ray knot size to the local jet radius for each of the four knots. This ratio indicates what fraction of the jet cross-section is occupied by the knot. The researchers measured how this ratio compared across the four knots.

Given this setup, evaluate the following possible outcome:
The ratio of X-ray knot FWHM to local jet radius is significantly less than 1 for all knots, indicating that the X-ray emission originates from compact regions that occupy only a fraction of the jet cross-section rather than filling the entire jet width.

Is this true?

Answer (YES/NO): YES